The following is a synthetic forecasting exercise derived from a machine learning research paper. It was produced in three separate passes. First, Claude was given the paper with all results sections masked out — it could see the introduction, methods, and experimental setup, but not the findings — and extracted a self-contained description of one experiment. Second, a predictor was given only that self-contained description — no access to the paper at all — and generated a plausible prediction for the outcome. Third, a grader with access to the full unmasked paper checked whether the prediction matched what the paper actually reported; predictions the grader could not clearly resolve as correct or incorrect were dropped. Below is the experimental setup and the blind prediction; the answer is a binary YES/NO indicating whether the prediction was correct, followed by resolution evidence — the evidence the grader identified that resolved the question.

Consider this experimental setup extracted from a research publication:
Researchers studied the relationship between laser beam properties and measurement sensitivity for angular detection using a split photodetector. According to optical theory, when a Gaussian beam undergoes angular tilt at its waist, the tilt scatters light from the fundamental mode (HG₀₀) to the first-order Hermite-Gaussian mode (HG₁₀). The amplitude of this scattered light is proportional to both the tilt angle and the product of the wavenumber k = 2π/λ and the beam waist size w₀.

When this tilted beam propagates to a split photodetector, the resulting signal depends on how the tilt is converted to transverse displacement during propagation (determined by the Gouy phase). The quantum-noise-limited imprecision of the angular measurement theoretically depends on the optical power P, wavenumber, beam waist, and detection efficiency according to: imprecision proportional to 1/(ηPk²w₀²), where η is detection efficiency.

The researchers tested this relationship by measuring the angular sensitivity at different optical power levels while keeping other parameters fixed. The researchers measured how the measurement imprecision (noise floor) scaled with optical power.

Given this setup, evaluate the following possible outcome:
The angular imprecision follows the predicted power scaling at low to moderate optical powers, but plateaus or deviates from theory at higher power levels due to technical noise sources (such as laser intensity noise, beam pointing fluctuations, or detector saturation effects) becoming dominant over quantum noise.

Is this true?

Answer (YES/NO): NO